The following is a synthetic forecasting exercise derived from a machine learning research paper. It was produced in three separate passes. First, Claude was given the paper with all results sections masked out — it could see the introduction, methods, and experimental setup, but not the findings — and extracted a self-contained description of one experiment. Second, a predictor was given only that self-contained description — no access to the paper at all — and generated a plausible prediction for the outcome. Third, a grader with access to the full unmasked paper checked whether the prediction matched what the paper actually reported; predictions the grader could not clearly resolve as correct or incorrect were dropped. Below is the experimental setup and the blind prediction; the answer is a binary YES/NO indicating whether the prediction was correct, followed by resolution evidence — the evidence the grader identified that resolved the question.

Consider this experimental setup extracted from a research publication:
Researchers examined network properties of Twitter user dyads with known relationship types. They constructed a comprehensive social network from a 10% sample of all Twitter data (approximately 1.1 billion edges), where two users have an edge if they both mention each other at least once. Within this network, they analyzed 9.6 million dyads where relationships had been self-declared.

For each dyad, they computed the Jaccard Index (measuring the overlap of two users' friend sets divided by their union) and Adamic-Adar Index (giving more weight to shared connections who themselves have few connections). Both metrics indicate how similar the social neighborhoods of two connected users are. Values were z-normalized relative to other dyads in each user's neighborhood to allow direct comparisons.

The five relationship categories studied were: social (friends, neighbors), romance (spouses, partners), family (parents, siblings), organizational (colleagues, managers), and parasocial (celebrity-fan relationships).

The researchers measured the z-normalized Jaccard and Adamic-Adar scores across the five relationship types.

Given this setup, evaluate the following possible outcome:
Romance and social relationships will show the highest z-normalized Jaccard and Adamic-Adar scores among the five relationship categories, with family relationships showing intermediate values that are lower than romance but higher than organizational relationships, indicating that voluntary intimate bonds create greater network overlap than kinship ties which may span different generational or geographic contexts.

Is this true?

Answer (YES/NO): NO